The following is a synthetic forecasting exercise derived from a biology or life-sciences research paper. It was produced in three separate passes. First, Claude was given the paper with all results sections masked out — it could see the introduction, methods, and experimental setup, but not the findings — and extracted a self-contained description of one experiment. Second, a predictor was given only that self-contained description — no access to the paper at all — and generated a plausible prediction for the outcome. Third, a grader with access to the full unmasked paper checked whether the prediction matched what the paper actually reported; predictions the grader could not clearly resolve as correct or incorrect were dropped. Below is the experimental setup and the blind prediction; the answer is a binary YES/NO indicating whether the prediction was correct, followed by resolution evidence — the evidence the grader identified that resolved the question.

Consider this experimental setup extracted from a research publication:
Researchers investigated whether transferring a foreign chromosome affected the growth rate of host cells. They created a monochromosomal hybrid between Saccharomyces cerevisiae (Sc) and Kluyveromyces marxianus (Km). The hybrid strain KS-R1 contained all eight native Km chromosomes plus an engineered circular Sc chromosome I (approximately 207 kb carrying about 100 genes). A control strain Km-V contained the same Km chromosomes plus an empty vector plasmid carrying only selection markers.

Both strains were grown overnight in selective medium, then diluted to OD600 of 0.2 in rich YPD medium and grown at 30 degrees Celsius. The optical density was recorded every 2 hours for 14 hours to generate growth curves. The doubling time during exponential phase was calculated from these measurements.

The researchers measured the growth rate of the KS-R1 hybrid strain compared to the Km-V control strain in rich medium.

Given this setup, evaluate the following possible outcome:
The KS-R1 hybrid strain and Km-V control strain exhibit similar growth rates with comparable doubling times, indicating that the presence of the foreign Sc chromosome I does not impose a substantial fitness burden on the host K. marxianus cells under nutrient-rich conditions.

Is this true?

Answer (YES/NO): YES